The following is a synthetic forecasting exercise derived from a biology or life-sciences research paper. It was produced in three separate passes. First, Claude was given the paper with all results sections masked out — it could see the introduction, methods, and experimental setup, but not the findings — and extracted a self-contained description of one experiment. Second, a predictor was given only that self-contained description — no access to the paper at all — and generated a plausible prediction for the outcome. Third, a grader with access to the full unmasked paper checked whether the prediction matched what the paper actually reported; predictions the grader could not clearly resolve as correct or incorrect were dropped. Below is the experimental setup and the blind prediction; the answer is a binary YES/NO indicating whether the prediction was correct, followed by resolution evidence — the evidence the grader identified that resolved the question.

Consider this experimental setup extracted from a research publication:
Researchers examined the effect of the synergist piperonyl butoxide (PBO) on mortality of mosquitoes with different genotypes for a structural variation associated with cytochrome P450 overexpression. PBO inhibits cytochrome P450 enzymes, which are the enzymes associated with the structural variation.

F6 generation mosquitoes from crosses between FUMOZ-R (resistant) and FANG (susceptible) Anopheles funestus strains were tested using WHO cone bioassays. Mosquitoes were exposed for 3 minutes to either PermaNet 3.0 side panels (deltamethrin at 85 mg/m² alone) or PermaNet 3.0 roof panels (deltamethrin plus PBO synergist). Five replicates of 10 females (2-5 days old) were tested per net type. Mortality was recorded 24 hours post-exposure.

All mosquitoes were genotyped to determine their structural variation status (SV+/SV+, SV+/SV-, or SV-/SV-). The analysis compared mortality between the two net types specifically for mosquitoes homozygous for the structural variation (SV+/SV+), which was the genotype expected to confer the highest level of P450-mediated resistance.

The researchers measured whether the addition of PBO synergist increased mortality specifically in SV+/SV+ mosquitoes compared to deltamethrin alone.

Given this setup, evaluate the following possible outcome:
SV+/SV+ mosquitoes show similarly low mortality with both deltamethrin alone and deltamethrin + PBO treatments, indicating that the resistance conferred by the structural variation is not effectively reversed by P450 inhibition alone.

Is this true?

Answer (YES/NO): NO